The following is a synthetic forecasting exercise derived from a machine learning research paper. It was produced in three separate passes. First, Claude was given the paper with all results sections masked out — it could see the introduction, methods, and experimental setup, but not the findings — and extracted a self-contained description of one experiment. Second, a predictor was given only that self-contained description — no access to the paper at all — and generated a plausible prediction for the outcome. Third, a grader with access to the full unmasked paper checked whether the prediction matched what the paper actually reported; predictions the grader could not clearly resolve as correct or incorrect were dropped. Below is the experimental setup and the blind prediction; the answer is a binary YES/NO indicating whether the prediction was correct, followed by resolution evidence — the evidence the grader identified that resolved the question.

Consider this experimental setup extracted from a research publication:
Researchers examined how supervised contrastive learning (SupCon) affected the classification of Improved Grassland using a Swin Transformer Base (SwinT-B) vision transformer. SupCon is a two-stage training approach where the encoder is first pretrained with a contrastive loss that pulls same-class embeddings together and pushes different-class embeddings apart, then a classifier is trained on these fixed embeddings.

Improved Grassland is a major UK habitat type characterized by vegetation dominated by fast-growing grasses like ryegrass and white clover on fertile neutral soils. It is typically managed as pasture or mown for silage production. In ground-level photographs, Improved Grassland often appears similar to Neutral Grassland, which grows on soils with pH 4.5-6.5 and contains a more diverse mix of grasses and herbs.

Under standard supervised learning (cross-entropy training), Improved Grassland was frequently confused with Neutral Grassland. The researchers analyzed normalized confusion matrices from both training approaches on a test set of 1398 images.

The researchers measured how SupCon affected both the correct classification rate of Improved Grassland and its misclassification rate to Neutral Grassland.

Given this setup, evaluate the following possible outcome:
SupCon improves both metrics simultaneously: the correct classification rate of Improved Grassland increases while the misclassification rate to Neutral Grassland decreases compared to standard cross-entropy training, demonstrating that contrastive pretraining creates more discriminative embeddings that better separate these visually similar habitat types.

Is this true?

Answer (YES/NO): YES